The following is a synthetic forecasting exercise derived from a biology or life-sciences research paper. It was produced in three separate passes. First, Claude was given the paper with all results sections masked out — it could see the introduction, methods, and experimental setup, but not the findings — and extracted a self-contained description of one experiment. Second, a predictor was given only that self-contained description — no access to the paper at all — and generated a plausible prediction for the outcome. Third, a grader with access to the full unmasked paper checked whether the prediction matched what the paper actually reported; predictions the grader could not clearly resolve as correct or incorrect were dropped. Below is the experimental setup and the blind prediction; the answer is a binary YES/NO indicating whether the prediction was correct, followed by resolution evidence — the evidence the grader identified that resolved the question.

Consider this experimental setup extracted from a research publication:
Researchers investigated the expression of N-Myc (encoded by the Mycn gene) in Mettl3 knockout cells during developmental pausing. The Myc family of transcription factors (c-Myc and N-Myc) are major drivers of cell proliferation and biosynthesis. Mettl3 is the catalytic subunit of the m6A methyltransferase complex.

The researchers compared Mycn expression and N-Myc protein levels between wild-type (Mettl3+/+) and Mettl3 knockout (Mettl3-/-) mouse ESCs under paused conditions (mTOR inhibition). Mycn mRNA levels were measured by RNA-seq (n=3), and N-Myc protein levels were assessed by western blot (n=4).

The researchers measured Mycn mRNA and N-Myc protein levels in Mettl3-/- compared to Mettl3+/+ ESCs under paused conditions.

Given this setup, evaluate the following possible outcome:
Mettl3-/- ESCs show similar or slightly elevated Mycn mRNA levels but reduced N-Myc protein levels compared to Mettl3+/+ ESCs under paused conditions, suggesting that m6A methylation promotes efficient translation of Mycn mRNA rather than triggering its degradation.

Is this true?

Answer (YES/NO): NO